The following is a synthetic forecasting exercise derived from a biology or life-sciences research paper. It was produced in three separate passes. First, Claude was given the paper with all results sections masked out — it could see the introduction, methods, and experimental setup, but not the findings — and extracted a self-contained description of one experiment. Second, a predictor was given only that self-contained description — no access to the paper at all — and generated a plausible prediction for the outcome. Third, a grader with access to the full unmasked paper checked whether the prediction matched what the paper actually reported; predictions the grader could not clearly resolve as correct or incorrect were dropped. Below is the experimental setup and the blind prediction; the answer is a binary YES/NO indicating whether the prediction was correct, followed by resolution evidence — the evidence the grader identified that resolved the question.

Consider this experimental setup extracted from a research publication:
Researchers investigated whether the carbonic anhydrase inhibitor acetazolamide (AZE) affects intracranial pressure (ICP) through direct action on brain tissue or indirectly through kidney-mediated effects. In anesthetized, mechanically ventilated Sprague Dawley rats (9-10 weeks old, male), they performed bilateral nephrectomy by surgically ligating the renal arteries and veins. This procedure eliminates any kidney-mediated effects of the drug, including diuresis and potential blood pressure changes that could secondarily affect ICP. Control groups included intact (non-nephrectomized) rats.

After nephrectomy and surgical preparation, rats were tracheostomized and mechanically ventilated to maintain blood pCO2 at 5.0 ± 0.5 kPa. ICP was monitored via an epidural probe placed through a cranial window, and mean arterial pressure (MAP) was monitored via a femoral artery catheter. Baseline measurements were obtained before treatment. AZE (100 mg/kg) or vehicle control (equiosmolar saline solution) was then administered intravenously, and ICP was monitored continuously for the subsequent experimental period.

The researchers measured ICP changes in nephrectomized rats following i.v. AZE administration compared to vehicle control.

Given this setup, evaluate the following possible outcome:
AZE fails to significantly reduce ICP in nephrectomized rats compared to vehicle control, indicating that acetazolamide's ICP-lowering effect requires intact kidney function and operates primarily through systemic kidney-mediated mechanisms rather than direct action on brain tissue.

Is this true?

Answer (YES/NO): NO